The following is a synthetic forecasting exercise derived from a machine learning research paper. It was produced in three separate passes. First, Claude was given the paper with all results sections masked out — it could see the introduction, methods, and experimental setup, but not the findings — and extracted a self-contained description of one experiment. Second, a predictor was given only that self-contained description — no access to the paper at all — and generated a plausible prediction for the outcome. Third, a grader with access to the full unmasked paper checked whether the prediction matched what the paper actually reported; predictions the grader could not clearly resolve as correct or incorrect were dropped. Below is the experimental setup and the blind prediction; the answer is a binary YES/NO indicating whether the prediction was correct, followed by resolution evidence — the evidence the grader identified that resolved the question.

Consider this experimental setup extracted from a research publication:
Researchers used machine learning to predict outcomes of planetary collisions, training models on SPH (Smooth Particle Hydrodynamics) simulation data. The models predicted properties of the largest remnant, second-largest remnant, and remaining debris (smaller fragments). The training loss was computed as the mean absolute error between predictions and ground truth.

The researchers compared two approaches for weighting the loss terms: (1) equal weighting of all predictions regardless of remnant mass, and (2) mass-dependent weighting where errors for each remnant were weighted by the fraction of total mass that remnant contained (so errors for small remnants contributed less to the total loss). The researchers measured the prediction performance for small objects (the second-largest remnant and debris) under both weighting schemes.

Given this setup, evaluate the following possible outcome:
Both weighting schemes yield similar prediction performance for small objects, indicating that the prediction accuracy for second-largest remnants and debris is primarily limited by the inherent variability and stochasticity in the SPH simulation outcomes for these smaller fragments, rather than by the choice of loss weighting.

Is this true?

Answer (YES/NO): NO